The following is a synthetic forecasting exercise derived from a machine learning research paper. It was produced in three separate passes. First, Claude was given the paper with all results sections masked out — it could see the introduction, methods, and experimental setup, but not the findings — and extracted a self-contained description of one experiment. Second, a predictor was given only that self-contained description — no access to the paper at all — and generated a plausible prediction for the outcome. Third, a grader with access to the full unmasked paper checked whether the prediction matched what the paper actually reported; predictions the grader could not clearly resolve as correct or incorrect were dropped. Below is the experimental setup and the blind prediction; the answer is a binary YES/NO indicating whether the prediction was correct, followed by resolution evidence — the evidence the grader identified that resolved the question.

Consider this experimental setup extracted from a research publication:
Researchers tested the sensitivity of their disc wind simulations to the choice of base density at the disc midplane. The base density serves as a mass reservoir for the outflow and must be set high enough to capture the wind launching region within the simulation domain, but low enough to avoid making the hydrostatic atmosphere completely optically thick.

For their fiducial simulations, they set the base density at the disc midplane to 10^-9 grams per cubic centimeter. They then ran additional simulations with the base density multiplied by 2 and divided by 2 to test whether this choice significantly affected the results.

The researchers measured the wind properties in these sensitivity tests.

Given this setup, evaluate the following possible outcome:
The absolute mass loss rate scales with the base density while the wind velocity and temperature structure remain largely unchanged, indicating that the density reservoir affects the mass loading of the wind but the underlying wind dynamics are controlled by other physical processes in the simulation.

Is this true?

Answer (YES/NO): NO